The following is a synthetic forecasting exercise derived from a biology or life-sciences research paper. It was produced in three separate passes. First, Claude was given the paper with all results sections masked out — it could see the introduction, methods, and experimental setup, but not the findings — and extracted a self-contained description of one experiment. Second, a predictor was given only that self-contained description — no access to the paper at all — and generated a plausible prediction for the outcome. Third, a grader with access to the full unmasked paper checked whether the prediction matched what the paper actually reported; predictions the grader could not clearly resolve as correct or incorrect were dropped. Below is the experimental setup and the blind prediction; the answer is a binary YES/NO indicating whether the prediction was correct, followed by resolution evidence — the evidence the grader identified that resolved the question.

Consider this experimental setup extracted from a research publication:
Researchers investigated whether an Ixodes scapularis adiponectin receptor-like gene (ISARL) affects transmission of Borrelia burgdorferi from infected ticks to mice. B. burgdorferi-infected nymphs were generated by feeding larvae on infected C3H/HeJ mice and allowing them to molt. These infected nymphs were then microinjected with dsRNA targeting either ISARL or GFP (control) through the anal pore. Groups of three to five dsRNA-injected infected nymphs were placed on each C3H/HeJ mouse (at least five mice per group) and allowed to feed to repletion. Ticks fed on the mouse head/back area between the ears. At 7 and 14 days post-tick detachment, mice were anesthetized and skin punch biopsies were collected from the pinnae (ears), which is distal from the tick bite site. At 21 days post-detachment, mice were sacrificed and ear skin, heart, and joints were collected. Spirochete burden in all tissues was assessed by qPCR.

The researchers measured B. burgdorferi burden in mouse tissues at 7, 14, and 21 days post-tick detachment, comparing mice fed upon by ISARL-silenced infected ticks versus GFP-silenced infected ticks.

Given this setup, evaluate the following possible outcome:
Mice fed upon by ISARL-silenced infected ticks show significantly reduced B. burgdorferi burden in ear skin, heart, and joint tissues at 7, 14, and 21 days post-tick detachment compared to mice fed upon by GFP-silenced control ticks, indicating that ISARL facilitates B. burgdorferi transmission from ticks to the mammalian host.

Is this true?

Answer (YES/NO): NO